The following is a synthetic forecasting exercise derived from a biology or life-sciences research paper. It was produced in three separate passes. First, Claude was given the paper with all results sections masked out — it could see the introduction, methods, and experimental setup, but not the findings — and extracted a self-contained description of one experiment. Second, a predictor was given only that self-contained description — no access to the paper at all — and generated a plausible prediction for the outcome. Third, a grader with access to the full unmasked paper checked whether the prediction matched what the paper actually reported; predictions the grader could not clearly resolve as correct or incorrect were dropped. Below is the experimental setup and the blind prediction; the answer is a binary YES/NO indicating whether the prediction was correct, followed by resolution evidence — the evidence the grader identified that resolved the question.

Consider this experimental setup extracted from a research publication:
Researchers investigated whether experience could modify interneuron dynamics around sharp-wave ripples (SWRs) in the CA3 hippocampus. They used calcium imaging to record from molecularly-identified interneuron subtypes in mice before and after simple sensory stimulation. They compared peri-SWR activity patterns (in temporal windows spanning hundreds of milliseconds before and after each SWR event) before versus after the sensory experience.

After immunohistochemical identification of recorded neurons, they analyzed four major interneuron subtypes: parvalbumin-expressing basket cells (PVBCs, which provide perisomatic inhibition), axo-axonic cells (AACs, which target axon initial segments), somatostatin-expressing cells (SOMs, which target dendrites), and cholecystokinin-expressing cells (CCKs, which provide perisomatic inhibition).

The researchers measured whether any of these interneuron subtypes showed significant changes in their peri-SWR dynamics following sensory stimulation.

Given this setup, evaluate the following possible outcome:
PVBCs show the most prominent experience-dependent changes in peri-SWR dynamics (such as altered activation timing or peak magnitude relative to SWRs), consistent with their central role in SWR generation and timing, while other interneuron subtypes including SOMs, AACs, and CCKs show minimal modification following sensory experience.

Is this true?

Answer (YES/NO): NO